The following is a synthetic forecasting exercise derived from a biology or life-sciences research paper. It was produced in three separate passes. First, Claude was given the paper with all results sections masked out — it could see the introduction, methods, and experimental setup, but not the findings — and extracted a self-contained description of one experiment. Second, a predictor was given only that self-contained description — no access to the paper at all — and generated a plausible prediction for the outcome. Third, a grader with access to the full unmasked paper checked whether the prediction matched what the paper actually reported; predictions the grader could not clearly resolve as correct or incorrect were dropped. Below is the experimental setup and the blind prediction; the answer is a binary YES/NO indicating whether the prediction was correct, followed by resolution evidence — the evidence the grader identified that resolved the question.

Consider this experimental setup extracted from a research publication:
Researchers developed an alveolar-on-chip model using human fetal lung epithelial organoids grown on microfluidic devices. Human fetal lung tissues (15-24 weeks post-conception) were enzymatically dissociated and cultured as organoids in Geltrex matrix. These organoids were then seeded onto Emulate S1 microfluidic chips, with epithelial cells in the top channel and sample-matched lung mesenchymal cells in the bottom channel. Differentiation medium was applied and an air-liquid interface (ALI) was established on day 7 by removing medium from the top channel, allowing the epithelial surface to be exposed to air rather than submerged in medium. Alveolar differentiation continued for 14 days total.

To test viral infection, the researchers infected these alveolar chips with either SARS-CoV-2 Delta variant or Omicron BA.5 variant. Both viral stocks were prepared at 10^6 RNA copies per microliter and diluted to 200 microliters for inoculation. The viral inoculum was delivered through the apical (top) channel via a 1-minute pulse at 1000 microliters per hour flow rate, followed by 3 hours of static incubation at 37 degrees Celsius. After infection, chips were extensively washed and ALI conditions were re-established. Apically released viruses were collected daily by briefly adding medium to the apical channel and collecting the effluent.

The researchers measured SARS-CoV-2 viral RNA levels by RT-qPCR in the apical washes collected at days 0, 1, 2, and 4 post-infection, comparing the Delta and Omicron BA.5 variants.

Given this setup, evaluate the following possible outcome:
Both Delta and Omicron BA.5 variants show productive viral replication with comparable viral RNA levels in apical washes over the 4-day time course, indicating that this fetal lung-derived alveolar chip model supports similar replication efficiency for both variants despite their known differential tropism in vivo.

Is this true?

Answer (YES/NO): NO